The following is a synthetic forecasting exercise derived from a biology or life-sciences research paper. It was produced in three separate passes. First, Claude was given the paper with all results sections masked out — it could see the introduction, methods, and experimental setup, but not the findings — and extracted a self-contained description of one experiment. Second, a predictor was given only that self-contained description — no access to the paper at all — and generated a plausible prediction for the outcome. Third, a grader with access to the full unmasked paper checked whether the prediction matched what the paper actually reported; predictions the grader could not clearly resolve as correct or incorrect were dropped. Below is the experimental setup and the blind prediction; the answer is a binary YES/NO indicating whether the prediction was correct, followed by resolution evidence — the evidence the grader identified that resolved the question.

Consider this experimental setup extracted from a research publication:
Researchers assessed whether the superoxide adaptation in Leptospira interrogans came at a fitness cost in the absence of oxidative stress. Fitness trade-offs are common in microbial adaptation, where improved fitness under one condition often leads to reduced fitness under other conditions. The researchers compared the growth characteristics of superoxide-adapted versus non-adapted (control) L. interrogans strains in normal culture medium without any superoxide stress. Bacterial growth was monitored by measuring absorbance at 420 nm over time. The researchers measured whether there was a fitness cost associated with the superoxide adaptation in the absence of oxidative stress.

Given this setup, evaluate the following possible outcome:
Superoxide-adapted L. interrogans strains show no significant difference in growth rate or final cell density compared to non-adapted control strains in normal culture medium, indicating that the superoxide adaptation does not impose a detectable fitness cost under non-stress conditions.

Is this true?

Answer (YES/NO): YES